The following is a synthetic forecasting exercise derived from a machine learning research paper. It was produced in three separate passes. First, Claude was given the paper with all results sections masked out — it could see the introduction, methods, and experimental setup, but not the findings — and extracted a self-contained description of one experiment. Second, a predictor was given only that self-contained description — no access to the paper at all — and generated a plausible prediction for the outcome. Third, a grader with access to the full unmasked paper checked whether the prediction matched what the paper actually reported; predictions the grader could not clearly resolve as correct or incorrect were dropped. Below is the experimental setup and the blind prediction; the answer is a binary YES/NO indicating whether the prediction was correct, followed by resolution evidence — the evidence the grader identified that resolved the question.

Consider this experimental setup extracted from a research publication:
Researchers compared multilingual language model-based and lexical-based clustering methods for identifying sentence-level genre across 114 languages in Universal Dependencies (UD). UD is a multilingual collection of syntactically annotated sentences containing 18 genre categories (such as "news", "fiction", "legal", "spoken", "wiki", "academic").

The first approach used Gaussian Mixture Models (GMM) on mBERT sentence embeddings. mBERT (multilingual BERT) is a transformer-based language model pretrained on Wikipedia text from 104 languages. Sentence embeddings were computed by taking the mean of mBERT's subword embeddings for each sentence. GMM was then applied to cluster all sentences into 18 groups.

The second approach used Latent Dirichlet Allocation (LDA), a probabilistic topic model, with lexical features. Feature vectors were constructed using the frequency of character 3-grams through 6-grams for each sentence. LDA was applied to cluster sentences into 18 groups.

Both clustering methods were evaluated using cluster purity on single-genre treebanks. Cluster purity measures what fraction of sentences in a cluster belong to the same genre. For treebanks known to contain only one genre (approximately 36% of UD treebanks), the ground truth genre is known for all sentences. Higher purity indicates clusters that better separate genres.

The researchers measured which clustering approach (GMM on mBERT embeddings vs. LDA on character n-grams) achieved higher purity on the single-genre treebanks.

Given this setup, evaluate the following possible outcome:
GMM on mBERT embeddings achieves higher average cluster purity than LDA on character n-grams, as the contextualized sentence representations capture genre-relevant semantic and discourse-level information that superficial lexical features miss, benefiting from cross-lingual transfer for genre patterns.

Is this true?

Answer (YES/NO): YES